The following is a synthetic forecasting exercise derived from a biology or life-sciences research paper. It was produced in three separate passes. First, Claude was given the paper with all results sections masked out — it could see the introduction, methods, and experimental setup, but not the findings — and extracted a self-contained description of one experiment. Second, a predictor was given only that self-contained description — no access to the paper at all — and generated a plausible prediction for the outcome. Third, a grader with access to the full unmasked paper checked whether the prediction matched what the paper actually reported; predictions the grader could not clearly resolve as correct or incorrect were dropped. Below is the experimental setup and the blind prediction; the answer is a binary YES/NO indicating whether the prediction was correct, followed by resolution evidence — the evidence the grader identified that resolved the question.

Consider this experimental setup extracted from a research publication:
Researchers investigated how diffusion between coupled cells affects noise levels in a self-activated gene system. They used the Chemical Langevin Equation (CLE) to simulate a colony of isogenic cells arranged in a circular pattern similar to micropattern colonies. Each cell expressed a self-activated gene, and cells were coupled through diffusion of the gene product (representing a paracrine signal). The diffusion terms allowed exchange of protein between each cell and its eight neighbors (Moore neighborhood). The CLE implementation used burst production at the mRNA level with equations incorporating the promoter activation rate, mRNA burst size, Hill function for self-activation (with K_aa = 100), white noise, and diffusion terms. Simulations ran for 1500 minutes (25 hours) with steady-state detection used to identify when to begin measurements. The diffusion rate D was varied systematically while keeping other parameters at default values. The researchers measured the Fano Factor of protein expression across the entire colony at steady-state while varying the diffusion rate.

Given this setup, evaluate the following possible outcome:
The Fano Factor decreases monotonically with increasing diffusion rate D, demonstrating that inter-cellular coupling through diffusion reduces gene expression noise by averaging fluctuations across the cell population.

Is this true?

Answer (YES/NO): YES